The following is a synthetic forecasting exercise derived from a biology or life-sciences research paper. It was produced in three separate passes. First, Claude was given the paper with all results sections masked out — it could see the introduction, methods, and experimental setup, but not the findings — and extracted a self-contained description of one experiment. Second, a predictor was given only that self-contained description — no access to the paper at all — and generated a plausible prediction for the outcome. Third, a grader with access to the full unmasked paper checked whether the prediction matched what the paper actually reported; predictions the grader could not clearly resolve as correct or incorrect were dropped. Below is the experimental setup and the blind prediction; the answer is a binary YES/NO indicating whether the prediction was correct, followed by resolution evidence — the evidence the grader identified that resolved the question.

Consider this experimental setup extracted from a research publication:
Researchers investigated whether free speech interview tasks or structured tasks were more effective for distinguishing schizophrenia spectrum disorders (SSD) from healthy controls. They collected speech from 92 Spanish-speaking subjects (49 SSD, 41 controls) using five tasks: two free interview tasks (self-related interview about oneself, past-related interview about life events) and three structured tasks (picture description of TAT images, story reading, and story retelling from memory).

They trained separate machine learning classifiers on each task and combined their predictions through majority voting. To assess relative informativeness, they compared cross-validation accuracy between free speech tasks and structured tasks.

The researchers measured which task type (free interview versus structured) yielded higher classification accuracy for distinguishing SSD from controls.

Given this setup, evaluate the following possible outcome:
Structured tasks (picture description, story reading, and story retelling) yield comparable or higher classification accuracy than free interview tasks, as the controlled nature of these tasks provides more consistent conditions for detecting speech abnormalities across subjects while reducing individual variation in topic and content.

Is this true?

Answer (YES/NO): YES